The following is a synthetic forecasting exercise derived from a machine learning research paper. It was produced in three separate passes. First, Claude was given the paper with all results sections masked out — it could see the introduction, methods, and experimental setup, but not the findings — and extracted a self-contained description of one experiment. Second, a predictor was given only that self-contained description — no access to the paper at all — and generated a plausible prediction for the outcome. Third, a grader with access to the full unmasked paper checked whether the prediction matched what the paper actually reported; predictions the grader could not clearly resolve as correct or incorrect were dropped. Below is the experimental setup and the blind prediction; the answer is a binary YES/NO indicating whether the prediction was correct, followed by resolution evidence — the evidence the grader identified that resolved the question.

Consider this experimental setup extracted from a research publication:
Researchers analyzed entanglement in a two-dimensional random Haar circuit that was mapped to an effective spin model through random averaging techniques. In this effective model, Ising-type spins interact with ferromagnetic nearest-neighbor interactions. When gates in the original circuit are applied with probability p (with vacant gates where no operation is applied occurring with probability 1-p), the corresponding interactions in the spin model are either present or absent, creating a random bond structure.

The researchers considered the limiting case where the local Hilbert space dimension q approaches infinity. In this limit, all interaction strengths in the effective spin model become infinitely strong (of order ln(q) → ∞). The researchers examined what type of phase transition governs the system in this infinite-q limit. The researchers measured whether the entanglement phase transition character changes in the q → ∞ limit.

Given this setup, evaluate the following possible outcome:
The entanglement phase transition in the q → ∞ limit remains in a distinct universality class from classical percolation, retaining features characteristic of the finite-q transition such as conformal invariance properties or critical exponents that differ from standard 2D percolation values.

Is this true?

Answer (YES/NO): NO